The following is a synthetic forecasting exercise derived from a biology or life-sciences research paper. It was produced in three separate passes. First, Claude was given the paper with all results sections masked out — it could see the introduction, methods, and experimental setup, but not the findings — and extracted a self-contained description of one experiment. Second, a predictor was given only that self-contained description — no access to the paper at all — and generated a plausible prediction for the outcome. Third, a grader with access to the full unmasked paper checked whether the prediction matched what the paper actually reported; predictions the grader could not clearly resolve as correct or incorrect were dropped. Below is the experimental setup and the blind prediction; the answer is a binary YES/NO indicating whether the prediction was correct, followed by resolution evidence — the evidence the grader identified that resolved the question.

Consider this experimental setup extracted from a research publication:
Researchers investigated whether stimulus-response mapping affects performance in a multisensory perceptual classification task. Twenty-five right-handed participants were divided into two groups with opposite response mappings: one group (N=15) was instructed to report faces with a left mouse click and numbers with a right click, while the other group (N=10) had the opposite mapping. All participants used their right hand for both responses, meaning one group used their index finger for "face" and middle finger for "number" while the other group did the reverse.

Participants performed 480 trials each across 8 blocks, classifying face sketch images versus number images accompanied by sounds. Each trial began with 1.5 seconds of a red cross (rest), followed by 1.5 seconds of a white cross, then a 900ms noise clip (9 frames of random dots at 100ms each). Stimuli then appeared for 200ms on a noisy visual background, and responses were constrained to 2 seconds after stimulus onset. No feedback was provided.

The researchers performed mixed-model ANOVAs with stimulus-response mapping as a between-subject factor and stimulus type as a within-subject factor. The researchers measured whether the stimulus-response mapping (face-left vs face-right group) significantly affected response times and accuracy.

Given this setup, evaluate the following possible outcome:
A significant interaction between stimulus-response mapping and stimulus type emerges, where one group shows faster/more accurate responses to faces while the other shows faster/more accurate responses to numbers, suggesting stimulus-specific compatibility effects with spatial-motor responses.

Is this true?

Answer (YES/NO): NO